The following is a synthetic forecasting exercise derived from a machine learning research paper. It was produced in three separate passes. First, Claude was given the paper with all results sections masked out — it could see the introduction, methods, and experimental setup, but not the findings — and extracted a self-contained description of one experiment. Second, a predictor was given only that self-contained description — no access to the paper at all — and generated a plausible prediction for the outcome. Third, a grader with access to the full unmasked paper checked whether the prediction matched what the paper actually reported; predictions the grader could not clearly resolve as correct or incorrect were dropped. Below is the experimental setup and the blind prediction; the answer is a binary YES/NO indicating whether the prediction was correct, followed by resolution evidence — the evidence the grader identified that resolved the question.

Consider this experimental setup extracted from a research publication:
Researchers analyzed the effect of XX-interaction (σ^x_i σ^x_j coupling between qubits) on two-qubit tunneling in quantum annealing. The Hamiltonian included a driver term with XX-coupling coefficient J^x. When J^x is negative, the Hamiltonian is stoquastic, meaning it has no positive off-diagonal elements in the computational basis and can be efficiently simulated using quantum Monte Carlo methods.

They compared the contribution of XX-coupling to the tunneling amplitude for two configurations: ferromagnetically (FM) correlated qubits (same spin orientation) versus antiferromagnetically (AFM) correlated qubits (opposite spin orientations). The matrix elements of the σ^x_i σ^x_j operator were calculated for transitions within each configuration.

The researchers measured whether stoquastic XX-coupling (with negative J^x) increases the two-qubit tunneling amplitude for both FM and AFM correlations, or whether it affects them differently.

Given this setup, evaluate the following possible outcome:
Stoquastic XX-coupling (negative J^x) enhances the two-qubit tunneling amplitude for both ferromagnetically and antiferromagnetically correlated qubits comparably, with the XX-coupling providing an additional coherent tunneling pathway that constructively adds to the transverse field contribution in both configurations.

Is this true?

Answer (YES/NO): YES